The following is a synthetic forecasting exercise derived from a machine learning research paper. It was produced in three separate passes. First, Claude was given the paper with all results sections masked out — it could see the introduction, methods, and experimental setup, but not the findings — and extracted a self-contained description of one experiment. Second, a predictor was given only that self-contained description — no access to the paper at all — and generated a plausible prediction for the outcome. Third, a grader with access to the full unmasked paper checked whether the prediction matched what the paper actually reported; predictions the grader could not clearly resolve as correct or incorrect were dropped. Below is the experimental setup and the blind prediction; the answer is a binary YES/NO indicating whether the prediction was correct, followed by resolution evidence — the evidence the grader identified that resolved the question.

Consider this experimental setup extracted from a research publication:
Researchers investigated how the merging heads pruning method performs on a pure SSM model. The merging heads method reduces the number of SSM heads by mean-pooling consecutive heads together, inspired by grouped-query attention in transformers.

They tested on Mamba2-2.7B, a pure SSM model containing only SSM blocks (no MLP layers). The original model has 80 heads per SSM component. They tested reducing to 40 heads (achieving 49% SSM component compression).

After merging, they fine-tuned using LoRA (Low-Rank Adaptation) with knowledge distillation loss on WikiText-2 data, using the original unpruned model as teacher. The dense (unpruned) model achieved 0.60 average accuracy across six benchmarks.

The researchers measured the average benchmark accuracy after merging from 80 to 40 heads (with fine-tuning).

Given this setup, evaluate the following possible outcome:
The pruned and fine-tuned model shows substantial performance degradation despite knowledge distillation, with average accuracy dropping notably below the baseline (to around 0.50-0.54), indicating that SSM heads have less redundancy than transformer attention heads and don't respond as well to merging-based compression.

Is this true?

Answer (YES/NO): NO